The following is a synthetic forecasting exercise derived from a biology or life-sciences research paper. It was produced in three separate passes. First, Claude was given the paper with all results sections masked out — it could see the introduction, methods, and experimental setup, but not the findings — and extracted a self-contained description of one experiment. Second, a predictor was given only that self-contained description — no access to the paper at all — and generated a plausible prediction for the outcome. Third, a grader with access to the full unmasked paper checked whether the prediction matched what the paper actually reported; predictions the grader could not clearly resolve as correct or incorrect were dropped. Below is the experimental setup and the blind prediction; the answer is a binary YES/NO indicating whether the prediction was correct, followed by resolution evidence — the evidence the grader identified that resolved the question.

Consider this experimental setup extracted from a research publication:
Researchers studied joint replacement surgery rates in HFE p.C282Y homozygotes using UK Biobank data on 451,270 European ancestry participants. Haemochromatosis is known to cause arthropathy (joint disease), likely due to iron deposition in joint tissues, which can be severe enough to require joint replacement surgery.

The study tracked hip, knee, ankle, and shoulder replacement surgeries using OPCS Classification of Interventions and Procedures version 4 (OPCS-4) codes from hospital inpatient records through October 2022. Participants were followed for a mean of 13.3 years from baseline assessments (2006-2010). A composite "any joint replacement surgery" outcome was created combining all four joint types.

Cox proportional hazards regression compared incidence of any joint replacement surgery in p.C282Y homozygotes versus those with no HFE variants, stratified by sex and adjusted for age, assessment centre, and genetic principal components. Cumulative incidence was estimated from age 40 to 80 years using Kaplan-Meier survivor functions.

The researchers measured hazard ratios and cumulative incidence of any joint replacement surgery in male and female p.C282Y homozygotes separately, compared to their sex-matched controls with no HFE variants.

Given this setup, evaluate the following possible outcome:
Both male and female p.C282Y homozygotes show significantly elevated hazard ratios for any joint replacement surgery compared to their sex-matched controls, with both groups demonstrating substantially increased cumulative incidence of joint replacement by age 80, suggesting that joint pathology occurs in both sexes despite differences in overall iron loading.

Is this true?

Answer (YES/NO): NO